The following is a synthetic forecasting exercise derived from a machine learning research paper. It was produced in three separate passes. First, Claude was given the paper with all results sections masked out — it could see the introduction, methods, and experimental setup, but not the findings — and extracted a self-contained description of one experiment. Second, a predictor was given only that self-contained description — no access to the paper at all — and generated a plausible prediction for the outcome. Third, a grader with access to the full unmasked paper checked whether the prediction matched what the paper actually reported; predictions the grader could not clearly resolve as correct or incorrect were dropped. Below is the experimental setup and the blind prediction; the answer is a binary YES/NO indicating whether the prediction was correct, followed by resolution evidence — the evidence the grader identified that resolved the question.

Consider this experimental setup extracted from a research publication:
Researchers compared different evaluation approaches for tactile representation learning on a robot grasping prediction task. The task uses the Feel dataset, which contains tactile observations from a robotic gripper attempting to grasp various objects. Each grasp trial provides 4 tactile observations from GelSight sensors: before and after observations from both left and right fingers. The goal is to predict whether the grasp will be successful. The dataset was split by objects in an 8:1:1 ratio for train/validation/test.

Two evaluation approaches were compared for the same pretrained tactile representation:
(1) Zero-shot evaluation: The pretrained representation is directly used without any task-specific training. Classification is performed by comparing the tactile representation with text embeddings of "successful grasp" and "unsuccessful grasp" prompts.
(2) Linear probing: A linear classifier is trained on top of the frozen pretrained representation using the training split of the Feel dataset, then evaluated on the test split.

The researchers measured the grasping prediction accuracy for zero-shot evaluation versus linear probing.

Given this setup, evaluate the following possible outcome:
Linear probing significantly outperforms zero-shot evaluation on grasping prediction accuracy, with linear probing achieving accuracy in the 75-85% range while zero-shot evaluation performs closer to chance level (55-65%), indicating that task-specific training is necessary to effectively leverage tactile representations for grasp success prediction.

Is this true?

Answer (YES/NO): NO